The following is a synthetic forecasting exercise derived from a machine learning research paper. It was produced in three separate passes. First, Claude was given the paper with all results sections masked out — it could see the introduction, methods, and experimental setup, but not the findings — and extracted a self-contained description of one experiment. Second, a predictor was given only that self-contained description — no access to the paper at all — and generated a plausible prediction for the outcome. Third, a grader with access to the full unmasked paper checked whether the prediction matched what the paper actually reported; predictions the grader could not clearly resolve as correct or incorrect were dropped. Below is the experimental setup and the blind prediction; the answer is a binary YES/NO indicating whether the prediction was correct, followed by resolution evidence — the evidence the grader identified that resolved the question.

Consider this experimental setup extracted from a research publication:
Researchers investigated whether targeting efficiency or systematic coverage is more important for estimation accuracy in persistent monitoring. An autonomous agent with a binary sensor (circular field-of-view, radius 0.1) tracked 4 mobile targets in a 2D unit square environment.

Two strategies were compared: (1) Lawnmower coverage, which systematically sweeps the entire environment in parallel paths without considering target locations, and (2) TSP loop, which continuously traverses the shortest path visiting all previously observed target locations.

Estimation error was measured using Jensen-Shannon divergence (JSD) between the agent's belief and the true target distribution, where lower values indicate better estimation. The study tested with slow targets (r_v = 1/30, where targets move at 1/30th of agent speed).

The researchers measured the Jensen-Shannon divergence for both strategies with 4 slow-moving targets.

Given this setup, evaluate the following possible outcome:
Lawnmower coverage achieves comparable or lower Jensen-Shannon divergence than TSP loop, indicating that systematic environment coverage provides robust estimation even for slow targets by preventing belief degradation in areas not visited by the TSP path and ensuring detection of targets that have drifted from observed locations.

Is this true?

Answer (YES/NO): NO